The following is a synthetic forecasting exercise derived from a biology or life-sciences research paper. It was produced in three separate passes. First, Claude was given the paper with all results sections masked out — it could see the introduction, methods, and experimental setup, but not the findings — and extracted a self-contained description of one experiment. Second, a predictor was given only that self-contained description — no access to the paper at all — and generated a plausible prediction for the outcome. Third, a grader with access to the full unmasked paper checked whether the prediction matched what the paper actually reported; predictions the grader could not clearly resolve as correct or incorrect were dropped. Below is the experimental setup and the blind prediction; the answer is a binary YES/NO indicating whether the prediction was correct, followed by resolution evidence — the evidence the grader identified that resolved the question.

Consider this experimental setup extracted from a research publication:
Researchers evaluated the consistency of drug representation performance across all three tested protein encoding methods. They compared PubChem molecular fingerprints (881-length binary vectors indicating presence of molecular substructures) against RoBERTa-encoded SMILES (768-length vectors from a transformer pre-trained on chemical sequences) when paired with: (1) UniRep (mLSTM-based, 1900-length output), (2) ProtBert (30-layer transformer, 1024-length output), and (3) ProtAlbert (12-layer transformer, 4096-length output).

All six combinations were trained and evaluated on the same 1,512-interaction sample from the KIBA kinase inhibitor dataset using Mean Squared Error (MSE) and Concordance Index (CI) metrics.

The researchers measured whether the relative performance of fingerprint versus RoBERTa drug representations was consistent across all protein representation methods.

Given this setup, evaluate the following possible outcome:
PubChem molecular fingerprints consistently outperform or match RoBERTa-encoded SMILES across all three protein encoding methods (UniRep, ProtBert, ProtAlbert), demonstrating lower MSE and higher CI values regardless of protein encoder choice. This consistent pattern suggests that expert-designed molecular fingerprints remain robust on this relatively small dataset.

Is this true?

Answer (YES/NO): YES